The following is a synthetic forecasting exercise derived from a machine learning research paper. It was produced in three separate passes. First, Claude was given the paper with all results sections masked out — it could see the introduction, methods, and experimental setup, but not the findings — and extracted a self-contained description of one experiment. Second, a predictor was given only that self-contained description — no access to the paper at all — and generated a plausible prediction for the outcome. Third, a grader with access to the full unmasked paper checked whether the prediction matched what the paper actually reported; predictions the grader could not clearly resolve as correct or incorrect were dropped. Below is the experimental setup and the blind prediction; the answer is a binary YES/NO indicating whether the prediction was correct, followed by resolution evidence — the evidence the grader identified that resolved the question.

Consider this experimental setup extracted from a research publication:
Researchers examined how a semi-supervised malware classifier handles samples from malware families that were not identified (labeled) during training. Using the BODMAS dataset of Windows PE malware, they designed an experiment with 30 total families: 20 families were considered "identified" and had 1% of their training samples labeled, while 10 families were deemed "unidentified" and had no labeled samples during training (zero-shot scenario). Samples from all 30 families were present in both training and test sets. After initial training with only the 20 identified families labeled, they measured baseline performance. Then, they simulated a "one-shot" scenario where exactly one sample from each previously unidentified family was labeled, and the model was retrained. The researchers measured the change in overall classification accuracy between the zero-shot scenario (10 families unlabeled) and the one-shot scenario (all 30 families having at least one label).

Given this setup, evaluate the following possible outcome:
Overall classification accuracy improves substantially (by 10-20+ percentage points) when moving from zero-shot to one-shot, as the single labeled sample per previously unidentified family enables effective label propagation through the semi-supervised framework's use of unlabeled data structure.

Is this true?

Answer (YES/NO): YES